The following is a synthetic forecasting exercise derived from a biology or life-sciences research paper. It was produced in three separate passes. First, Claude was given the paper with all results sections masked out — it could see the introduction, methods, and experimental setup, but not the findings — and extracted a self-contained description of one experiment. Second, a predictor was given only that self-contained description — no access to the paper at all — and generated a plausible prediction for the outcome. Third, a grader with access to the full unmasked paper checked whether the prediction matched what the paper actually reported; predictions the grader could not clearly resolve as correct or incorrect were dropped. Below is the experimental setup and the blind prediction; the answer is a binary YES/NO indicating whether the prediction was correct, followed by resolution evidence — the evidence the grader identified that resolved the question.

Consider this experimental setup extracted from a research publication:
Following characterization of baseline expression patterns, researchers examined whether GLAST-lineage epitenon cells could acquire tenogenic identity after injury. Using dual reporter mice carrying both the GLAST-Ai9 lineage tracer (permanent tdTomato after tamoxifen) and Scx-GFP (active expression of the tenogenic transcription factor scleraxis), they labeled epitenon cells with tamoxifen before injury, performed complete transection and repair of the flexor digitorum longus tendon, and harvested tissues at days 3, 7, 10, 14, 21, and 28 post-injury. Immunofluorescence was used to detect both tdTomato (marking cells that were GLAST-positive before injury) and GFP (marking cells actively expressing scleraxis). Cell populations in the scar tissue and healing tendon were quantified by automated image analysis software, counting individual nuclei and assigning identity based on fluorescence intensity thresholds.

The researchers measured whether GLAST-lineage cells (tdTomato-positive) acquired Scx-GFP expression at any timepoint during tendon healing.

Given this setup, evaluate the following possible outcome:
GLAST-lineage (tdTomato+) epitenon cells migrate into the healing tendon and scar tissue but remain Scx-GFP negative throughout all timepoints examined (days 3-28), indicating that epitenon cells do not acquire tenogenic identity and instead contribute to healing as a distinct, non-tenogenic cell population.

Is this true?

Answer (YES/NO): NO